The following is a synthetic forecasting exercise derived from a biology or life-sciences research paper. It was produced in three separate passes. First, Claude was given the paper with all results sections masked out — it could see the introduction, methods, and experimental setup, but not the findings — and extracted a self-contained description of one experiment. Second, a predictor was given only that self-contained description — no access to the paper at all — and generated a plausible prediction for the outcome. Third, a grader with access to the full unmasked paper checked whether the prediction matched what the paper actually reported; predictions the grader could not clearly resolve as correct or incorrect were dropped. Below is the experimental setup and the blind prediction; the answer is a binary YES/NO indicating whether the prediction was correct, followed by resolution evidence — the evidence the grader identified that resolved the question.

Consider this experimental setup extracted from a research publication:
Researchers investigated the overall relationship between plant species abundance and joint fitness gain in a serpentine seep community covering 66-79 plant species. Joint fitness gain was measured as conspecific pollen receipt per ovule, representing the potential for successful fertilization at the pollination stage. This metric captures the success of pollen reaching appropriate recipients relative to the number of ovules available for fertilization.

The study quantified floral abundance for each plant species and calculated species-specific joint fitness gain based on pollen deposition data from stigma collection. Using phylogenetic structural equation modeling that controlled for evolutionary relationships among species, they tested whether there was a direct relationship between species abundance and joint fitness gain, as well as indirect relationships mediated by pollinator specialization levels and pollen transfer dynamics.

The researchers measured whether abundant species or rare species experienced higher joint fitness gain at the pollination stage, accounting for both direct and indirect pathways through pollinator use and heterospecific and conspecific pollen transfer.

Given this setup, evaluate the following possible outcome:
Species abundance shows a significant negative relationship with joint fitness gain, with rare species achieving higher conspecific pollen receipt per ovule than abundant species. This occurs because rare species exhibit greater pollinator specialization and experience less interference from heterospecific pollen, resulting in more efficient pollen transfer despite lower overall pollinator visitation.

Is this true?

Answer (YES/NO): NO